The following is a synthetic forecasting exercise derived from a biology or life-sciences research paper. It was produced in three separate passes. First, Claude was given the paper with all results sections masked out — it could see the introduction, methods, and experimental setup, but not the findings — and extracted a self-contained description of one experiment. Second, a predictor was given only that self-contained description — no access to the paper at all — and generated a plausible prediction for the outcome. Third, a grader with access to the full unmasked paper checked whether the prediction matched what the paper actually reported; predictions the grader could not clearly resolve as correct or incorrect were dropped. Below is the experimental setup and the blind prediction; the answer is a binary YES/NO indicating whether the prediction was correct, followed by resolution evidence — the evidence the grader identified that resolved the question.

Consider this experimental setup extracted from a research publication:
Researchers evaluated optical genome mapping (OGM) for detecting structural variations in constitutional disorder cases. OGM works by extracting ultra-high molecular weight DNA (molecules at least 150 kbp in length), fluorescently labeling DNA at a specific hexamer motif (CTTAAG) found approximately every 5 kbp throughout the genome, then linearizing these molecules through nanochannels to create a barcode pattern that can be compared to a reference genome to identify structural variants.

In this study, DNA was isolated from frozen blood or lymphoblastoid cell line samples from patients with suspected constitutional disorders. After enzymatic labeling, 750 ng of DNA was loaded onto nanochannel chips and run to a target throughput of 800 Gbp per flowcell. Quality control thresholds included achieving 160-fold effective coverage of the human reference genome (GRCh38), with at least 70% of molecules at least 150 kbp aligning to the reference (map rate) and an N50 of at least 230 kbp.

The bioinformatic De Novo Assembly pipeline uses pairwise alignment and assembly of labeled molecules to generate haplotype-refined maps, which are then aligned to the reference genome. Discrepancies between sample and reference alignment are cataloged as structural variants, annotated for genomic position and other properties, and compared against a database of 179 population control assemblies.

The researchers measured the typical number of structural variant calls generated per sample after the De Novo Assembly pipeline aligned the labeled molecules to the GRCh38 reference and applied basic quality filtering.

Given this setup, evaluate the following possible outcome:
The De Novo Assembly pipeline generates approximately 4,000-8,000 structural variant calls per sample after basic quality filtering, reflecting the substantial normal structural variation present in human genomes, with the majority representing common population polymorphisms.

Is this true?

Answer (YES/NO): YES